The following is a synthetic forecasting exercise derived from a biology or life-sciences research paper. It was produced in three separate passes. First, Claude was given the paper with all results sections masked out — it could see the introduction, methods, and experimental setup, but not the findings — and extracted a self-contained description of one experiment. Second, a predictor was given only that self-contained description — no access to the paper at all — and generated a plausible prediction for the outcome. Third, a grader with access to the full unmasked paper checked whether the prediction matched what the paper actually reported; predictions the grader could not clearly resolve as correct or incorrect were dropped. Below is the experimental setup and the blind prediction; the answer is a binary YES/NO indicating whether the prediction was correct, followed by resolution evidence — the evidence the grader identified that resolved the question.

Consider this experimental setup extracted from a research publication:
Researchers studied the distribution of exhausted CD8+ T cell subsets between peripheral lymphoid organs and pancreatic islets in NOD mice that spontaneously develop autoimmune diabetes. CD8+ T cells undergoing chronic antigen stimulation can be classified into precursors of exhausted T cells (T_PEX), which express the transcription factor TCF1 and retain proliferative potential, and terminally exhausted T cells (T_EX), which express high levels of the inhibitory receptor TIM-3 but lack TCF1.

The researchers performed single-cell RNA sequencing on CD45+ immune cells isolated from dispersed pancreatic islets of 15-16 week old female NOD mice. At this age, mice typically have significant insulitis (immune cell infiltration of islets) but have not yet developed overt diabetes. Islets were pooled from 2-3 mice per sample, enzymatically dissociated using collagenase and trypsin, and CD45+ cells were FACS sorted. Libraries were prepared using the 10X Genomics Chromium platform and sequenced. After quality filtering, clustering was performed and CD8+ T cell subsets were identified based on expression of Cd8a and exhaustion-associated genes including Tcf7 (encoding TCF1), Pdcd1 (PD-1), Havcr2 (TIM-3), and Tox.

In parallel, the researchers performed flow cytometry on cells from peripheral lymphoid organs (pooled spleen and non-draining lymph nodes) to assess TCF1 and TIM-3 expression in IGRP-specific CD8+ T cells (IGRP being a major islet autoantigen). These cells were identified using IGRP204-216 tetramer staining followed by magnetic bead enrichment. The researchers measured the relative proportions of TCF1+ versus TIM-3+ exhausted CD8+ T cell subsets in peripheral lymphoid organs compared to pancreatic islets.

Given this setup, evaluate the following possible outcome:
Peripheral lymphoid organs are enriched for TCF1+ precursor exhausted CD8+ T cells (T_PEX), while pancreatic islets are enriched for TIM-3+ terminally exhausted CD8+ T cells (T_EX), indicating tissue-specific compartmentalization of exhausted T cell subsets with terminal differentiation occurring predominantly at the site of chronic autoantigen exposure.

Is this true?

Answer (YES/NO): NO